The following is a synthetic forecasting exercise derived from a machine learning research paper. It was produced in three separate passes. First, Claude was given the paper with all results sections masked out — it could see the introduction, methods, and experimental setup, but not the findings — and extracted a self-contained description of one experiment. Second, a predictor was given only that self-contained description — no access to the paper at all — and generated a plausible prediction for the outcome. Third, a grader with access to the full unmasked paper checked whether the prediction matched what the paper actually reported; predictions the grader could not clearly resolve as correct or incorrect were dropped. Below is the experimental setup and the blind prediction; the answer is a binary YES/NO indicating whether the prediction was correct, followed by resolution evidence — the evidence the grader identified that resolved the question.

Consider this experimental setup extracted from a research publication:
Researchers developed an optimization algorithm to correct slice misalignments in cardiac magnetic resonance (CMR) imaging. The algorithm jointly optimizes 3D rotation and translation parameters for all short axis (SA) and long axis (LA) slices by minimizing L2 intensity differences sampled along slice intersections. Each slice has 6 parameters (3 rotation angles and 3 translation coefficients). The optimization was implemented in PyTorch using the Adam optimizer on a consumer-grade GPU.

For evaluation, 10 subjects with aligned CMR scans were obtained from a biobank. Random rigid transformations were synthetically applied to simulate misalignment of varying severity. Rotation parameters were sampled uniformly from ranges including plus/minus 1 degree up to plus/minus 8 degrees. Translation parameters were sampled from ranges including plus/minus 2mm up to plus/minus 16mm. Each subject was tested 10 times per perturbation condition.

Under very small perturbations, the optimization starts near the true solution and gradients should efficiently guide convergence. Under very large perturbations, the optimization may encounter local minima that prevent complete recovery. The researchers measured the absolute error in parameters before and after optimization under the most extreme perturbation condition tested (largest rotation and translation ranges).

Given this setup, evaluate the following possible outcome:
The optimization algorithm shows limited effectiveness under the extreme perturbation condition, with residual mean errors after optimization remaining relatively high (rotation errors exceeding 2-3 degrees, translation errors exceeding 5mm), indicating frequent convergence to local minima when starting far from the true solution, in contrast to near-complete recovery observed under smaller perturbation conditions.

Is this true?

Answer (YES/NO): NO